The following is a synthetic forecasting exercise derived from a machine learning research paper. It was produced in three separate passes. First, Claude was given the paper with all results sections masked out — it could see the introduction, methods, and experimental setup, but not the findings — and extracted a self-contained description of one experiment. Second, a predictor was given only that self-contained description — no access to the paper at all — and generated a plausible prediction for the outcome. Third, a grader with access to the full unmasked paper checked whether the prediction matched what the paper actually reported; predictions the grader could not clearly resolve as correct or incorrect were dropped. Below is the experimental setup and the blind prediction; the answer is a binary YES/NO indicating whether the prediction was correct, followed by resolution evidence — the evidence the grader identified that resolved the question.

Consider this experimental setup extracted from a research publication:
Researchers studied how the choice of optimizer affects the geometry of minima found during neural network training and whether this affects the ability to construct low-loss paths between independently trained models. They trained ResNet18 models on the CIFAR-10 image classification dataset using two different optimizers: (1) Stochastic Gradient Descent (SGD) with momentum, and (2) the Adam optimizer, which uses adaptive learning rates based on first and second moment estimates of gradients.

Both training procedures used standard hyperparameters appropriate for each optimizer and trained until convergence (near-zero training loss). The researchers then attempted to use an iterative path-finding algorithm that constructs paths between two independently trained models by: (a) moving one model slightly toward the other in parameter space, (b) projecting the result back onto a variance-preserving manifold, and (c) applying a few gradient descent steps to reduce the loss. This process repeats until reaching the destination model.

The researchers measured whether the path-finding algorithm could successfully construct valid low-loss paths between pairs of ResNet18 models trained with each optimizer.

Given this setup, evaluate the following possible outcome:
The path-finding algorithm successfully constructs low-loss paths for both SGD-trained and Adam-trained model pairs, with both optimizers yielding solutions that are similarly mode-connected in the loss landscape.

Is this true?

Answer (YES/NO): NO